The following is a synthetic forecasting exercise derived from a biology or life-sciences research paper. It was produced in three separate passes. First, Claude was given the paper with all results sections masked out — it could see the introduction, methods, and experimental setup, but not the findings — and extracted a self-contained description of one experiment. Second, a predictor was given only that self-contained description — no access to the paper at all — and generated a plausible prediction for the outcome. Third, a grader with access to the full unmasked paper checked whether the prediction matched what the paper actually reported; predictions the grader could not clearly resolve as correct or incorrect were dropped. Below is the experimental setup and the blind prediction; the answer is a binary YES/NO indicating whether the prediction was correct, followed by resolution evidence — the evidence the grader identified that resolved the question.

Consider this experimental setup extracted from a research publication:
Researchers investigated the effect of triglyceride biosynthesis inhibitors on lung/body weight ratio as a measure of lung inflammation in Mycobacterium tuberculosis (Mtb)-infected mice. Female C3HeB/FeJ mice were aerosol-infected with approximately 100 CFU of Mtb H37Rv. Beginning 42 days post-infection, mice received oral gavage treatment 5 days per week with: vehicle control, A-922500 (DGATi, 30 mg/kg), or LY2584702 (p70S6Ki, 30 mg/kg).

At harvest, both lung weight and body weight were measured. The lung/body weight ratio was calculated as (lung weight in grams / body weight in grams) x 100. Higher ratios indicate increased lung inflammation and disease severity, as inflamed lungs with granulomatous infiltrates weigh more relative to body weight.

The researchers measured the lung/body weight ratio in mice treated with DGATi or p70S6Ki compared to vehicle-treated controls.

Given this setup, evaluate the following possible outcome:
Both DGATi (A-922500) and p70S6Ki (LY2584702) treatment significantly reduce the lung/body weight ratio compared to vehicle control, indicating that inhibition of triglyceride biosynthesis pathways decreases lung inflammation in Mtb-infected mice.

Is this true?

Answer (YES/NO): NO